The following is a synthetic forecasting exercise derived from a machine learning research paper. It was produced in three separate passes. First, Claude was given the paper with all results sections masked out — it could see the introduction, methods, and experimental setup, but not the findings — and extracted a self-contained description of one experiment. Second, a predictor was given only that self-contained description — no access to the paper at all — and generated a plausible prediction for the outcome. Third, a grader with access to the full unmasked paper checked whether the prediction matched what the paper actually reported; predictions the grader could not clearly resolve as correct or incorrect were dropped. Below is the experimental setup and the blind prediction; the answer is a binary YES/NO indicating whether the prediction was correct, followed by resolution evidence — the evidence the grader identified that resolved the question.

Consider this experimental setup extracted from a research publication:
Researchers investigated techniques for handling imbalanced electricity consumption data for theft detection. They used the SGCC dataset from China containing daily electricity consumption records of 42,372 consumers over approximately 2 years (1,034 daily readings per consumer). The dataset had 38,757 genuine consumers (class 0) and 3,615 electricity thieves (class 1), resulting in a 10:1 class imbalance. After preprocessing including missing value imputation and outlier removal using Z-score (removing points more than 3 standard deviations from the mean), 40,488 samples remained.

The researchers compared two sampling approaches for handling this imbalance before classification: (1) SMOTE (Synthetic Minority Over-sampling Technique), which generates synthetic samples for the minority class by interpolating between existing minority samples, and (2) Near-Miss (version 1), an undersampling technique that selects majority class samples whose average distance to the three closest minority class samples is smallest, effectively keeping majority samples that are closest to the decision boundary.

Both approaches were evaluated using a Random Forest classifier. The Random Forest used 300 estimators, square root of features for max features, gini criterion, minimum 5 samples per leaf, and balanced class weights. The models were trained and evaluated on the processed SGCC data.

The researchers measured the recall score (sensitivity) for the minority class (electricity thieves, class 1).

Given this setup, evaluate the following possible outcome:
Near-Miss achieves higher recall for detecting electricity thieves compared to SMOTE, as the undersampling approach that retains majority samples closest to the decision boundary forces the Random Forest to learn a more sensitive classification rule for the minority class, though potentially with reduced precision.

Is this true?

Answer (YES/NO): YES